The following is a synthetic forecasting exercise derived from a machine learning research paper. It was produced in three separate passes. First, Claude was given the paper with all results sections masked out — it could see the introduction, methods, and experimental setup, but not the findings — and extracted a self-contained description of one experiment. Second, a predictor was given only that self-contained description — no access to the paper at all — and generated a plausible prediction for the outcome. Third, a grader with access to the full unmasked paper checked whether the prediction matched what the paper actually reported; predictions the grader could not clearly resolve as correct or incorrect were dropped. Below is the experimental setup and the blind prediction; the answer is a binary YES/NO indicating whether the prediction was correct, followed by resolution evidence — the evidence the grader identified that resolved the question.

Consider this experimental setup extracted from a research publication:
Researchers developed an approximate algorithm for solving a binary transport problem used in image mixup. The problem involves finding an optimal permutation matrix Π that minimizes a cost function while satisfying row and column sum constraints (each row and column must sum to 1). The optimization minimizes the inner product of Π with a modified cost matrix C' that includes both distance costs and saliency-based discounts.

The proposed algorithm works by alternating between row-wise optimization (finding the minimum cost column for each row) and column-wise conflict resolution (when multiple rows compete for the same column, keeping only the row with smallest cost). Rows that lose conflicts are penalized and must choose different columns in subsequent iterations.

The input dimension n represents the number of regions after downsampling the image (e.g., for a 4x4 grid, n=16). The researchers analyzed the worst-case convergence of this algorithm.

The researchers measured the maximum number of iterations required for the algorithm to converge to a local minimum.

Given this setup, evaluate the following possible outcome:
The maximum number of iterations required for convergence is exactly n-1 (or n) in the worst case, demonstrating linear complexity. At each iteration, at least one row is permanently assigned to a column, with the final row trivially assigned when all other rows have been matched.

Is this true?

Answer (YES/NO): NO